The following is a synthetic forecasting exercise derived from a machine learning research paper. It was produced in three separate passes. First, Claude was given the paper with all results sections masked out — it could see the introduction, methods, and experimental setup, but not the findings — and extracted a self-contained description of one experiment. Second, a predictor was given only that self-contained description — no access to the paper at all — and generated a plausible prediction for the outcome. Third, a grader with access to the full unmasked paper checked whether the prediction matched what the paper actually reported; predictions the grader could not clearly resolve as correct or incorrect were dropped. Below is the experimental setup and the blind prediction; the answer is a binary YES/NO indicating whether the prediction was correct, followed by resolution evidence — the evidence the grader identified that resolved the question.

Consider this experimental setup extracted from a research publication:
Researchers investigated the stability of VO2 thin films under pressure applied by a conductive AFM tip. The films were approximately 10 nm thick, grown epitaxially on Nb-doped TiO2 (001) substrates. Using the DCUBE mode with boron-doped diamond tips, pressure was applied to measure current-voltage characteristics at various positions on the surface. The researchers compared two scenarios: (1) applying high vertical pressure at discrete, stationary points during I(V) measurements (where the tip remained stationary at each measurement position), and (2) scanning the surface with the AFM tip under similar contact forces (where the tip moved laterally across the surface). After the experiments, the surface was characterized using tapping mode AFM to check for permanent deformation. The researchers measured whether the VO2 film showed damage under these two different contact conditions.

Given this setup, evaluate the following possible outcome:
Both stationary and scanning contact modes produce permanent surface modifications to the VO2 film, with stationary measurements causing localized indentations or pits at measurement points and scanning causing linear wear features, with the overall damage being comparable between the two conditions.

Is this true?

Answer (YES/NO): NO